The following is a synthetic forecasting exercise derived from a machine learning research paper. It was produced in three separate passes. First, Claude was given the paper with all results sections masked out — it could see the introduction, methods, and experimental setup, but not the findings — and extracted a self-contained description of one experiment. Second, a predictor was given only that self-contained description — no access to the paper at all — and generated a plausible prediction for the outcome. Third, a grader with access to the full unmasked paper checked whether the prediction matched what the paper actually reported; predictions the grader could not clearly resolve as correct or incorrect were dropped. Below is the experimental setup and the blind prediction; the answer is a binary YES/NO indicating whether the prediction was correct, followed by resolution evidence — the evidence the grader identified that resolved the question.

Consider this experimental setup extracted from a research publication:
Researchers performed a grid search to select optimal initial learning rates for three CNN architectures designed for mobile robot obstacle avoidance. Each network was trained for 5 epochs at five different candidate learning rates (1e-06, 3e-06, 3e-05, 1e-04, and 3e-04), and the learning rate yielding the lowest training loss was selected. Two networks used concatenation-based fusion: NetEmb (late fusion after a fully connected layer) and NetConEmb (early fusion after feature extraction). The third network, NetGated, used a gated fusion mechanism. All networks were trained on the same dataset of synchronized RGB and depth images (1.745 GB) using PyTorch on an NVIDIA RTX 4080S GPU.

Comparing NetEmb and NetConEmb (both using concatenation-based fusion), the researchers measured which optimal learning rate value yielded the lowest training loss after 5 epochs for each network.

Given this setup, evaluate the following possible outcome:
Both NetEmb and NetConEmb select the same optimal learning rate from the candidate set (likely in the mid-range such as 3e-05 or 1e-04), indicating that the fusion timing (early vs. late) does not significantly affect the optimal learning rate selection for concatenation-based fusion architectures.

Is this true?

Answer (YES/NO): NO